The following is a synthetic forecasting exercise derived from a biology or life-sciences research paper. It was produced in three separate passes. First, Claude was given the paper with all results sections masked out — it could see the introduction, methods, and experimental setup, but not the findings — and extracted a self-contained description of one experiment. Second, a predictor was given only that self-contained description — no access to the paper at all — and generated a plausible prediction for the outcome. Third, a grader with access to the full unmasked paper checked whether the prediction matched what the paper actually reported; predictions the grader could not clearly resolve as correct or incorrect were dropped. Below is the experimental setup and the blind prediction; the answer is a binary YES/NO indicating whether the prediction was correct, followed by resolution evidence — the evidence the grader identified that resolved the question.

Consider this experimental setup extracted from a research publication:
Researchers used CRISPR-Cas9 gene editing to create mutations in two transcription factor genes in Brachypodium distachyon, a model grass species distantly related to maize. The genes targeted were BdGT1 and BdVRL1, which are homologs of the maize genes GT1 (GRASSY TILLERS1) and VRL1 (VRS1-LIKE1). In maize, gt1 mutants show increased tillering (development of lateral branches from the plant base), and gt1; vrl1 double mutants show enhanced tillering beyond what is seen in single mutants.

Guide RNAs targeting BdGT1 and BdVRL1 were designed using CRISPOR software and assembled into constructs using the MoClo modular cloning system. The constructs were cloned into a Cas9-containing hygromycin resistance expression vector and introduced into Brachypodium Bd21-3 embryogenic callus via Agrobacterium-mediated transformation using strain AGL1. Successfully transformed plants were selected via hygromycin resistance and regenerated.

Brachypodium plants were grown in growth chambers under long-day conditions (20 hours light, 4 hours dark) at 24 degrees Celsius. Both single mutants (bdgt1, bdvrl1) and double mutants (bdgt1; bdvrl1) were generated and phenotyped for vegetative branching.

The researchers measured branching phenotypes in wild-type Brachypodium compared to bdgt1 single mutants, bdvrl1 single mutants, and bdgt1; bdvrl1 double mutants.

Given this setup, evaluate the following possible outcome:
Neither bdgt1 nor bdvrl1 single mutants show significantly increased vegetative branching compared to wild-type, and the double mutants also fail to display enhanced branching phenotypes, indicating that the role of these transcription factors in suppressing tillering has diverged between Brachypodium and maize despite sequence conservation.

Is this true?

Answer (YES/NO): NO